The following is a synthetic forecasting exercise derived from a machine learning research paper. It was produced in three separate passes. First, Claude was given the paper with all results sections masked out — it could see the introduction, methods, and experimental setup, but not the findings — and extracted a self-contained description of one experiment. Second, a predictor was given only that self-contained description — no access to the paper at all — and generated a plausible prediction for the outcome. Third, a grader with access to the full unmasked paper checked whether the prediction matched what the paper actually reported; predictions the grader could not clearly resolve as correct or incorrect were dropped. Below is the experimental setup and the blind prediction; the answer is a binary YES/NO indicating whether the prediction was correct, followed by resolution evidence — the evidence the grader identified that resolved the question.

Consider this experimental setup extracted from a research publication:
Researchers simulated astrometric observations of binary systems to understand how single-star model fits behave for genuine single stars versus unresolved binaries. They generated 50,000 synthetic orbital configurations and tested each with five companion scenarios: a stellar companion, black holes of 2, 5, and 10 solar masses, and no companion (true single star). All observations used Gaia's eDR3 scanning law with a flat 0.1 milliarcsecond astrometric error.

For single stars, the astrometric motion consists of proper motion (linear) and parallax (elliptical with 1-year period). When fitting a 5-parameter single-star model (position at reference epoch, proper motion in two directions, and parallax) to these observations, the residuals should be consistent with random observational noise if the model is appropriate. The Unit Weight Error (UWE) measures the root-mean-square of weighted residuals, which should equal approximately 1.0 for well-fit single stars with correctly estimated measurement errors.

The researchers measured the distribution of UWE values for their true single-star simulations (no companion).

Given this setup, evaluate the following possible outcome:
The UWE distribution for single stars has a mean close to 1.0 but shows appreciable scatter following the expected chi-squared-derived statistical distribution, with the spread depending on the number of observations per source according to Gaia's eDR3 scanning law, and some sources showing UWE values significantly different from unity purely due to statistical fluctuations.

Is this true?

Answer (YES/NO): NO